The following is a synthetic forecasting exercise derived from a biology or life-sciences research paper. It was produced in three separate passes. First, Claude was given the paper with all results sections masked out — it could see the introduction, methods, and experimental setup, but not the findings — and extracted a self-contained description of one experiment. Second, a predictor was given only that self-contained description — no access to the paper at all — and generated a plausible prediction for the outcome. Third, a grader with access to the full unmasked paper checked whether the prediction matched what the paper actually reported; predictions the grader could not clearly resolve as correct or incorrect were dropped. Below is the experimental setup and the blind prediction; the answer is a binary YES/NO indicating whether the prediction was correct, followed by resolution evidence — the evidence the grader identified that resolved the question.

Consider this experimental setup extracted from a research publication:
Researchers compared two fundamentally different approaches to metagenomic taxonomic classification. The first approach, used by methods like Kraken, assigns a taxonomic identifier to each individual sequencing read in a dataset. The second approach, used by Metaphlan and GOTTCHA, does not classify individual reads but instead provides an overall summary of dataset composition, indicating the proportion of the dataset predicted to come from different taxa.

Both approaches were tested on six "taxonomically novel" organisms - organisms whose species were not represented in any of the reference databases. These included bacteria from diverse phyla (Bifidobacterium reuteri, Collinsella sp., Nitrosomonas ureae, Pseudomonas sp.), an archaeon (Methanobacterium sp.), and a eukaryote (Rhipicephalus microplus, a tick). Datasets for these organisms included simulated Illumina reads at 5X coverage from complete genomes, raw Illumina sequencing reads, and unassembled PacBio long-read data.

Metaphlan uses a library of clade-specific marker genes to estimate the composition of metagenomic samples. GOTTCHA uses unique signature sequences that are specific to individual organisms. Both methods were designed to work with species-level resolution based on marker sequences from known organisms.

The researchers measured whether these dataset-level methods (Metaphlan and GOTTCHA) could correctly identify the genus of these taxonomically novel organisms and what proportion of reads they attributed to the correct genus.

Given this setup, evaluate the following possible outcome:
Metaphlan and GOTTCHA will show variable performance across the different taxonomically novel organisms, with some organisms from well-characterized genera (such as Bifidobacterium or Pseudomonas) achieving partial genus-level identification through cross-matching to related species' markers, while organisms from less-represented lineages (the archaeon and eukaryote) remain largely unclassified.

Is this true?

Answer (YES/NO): NO